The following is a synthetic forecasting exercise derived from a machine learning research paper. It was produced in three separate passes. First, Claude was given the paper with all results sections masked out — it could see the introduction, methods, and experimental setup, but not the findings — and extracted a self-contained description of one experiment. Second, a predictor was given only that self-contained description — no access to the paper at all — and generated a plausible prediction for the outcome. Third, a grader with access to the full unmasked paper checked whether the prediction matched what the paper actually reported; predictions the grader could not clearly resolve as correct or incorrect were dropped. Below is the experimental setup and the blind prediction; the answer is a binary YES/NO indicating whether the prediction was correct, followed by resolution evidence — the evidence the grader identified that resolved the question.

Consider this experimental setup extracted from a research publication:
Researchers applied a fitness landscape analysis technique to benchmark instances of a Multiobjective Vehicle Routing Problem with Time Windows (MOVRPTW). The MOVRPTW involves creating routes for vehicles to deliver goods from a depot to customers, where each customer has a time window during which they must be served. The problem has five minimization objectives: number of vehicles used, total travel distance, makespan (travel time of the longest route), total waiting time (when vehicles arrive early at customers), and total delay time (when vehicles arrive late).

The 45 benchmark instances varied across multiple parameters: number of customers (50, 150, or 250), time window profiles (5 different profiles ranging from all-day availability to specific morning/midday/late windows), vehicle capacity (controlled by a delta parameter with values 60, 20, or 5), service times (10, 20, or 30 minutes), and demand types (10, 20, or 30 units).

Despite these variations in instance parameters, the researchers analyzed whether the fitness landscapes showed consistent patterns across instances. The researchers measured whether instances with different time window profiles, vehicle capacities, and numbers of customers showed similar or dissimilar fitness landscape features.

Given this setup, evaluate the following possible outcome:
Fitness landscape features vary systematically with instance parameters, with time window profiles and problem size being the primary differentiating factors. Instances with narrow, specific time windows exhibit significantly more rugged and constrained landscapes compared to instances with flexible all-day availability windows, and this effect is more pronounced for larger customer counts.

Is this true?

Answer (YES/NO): NO